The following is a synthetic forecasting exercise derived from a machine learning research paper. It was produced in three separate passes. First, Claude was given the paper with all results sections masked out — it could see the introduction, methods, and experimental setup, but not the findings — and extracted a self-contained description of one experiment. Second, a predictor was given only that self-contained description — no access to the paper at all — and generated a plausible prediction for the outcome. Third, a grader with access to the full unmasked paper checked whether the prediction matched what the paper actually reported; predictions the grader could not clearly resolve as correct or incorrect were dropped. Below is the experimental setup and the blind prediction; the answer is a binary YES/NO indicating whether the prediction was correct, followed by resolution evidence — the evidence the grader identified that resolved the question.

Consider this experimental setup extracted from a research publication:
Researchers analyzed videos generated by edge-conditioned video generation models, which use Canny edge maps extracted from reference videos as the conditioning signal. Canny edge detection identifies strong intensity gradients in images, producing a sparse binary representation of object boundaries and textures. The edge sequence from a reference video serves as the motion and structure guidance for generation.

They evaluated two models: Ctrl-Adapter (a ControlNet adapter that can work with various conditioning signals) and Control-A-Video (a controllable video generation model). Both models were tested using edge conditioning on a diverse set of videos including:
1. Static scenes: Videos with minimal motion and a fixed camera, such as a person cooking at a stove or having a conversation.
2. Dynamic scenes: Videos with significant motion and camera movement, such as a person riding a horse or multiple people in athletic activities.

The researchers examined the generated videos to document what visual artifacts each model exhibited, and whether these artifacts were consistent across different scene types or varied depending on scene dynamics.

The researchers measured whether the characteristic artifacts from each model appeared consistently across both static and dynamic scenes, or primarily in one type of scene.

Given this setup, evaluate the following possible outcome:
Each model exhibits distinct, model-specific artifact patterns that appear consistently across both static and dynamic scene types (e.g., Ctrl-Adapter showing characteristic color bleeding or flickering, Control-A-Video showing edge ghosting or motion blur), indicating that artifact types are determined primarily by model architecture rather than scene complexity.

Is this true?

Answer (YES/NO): YES